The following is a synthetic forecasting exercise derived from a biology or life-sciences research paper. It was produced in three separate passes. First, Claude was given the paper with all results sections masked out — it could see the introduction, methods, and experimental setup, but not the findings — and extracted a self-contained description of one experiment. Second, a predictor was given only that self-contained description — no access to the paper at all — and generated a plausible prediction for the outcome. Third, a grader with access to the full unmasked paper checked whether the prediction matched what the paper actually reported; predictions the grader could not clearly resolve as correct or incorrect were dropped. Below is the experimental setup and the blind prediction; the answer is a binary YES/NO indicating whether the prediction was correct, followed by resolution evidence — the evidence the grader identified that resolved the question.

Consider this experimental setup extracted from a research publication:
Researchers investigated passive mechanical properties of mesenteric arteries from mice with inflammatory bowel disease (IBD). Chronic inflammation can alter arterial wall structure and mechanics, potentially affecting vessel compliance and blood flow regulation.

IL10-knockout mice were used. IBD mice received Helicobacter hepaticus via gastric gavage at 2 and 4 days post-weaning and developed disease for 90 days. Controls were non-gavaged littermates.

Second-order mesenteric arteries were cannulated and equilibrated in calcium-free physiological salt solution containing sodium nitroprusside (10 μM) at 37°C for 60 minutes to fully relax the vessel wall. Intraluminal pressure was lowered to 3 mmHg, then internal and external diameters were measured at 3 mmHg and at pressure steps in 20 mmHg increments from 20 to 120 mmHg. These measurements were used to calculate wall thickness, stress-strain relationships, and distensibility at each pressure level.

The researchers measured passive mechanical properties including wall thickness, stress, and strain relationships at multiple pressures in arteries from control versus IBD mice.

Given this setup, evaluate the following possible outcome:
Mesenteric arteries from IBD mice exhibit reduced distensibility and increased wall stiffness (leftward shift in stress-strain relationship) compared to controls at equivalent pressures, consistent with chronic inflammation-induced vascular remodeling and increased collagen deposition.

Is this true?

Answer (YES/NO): NO